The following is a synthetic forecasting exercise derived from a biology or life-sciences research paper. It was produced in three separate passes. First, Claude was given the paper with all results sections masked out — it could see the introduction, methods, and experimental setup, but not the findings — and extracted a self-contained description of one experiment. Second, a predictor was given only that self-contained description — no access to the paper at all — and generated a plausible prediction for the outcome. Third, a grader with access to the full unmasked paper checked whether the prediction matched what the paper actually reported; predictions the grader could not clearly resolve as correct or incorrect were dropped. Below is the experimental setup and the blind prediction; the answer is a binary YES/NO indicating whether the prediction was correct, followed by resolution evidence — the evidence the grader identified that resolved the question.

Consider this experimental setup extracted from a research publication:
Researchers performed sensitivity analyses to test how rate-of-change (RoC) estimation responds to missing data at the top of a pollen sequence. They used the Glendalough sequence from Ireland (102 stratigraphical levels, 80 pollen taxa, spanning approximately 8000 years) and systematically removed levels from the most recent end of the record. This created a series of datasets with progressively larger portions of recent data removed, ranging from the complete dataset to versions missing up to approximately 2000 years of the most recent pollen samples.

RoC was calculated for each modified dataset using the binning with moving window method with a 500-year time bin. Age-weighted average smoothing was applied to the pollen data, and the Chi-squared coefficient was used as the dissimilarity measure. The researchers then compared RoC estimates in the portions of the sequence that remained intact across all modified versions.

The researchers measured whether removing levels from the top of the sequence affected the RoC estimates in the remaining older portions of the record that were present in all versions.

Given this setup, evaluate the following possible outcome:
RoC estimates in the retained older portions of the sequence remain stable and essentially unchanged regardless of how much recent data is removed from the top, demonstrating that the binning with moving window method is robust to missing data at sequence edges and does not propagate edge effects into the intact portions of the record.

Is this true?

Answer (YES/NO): YES